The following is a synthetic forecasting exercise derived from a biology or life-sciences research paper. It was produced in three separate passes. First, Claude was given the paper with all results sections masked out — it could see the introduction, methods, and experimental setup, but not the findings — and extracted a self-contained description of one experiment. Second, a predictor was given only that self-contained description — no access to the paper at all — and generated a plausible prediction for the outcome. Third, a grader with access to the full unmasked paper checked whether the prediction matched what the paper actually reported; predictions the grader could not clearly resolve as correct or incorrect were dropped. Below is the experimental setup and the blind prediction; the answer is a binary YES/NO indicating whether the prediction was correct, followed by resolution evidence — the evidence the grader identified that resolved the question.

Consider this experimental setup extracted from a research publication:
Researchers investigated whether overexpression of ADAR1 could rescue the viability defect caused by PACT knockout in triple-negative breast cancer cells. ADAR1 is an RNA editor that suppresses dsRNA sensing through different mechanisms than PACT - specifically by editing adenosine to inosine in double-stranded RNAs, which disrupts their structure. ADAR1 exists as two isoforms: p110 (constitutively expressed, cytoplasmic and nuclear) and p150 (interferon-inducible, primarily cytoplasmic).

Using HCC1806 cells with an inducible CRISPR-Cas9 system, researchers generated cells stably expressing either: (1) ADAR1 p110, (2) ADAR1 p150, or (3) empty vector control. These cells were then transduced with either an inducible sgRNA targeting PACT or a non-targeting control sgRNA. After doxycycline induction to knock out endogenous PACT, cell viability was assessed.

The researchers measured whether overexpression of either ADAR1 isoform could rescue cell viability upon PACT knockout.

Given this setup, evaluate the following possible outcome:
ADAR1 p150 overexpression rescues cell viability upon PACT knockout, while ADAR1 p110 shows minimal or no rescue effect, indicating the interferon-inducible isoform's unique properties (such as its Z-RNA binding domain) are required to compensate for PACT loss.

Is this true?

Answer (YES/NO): NO